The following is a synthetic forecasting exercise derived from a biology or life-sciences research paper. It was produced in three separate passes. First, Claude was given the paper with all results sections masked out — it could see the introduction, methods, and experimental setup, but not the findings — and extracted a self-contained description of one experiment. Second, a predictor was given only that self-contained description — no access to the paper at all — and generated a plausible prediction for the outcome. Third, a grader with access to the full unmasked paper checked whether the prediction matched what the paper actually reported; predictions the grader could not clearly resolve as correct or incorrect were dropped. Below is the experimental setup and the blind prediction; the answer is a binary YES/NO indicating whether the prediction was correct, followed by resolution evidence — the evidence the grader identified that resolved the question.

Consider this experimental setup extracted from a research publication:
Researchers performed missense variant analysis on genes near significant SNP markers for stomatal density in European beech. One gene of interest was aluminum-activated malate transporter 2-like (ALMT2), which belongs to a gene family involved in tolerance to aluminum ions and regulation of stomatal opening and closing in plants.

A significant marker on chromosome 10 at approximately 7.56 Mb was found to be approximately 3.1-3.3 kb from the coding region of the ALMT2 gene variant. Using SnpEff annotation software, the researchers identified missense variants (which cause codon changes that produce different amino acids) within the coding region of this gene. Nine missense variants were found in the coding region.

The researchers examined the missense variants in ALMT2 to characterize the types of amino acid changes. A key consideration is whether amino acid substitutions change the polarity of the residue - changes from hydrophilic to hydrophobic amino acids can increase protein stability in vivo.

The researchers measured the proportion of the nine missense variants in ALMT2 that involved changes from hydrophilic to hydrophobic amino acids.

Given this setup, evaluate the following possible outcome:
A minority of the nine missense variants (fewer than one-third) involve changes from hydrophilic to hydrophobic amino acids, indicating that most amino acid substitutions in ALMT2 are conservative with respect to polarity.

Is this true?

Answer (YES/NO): NO